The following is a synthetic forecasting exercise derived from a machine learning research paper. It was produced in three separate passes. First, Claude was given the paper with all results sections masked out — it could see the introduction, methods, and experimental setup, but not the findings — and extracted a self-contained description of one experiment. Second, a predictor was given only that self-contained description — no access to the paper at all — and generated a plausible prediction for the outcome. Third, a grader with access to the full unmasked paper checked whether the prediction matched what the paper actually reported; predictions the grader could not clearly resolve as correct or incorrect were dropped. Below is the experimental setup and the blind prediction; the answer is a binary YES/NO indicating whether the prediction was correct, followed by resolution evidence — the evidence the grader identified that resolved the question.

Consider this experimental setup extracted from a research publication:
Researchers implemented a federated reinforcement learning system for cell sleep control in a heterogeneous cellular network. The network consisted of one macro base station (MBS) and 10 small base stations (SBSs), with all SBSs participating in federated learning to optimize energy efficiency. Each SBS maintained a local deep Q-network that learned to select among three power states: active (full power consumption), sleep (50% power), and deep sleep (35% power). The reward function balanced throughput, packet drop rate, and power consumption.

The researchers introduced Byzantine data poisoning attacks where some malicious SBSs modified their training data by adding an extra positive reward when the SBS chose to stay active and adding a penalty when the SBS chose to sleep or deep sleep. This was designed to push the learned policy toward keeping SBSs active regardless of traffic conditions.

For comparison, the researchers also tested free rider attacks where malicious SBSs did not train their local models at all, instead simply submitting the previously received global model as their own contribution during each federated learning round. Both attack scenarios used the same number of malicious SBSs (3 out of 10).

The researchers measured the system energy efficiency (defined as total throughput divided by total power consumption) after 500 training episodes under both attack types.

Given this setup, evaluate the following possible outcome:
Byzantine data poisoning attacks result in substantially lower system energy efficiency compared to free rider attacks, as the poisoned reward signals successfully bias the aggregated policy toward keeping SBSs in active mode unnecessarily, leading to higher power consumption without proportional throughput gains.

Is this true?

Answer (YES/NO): YES